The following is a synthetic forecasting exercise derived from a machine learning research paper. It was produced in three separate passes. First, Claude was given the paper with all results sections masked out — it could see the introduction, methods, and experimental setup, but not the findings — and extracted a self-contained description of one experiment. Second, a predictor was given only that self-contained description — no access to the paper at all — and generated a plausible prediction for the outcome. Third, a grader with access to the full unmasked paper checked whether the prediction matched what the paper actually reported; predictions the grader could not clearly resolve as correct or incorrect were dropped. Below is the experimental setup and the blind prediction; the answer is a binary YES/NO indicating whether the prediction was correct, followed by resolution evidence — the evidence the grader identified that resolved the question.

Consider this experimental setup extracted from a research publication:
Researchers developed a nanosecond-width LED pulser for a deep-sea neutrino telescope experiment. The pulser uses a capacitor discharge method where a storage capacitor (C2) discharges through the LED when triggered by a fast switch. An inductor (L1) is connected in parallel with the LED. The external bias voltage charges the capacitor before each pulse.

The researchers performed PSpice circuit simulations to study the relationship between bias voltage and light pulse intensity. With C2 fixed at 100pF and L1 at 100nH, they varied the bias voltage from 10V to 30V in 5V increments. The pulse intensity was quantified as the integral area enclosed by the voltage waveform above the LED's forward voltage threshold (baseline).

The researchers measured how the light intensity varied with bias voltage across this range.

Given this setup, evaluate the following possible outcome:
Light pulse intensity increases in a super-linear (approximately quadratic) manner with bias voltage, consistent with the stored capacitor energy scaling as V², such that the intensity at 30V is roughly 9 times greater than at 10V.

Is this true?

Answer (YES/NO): NO